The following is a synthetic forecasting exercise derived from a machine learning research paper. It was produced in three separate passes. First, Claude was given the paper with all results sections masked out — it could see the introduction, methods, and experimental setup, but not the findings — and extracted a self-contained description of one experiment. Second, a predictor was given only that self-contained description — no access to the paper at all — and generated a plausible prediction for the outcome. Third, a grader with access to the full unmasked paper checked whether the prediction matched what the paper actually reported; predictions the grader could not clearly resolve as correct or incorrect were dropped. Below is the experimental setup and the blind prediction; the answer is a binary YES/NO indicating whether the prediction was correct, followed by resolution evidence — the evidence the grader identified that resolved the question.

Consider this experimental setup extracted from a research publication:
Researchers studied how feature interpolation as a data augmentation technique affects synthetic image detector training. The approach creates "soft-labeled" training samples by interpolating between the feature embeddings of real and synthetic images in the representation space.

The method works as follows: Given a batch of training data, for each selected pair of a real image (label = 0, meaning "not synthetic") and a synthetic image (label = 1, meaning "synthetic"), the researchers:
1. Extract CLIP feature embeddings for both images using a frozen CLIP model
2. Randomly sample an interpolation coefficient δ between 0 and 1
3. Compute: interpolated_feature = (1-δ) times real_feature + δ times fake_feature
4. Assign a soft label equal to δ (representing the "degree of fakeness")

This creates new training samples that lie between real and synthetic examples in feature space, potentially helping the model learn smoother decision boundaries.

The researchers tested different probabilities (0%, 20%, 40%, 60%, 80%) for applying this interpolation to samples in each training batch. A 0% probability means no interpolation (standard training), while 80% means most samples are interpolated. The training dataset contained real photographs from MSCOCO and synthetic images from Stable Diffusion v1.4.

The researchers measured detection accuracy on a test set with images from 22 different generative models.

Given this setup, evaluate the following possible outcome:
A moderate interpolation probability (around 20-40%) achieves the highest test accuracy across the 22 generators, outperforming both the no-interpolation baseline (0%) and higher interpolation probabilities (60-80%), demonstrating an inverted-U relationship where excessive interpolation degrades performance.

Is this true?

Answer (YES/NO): NO